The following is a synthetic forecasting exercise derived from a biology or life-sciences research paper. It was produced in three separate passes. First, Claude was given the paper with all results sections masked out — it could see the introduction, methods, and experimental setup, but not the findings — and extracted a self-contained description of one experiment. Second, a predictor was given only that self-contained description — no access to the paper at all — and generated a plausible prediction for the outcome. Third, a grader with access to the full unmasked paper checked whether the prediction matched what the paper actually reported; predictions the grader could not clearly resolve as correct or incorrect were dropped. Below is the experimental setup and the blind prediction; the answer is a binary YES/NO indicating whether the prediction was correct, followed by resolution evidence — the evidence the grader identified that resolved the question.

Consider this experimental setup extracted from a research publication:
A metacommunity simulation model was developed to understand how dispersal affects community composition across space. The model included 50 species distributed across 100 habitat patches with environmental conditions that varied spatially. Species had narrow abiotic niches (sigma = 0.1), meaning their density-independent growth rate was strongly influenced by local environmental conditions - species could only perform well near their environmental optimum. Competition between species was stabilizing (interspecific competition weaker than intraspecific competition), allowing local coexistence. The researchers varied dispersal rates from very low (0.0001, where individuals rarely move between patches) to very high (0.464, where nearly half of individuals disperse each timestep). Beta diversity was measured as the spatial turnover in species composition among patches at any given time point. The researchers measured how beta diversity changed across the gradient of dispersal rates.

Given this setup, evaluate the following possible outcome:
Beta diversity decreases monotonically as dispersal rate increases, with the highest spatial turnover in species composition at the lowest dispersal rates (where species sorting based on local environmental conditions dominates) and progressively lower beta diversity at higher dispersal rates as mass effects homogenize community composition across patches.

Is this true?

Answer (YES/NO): YES